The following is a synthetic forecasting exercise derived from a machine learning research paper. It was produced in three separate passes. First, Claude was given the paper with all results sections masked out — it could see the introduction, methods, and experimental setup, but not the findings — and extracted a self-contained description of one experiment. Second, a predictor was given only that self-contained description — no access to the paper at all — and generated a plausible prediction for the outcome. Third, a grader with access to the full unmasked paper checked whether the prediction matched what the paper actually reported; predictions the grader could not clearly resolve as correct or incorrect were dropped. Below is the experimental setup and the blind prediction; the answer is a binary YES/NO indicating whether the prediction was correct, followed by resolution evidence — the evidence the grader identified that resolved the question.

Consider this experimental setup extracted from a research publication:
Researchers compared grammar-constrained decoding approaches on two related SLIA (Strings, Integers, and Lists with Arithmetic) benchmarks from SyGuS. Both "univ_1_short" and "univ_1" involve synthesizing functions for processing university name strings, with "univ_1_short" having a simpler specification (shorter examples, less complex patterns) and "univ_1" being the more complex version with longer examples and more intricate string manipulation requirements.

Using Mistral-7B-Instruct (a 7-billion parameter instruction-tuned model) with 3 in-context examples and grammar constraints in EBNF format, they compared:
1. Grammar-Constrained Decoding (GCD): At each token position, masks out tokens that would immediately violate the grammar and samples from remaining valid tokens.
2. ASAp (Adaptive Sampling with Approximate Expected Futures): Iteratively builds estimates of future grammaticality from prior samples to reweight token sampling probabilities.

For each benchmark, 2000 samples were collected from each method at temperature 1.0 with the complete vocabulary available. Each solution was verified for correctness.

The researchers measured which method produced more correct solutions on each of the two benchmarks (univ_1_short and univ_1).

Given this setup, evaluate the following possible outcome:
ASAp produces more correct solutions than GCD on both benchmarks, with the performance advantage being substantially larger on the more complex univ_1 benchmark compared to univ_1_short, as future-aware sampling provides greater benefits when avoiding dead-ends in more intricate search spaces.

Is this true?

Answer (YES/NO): NO